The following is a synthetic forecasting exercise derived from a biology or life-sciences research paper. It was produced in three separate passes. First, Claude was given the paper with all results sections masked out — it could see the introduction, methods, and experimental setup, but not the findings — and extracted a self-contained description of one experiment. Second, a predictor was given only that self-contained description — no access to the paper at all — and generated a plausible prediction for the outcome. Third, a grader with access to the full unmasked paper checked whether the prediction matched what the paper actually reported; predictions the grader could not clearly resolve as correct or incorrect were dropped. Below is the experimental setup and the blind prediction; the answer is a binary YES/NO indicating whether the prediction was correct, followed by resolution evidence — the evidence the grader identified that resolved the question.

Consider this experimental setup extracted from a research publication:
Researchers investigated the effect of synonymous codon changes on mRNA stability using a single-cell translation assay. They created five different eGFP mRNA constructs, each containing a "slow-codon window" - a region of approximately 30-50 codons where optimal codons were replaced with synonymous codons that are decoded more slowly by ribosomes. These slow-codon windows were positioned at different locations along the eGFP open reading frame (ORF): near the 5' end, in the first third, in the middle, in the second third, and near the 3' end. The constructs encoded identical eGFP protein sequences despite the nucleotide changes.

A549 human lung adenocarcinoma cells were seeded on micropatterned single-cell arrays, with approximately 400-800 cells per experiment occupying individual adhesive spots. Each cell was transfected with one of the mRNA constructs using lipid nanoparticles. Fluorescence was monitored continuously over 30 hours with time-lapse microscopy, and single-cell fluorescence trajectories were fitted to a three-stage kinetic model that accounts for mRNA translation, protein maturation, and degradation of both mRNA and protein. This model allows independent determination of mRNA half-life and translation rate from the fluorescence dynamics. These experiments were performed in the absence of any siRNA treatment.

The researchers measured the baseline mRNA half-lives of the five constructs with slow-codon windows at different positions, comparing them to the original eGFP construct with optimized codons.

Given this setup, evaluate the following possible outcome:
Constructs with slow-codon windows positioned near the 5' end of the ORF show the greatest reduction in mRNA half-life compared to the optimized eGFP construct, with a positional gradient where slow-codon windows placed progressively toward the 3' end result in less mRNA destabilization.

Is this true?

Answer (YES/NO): YES